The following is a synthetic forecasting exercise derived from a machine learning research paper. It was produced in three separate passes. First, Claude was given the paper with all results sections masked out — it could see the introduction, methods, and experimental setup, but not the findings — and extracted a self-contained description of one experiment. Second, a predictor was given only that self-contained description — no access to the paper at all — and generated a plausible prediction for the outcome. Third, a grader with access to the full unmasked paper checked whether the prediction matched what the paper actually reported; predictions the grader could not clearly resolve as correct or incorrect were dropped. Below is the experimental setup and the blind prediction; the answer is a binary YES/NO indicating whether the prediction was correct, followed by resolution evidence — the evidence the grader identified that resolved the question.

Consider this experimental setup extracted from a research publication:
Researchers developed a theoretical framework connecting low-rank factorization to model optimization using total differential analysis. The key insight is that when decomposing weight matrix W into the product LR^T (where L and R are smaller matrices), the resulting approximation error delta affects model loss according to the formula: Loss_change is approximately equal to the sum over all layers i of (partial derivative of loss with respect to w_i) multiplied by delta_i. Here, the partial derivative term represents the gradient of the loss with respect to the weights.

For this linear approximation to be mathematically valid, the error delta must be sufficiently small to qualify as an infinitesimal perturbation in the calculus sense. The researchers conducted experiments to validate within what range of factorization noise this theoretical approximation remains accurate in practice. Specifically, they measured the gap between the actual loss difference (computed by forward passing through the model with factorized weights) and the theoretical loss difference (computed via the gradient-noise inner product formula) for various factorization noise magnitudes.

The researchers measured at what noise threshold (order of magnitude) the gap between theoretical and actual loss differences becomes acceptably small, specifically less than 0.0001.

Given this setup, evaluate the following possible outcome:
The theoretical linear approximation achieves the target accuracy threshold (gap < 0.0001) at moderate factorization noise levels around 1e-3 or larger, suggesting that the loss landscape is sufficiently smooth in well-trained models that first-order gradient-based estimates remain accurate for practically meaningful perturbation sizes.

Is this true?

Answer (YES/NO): NO